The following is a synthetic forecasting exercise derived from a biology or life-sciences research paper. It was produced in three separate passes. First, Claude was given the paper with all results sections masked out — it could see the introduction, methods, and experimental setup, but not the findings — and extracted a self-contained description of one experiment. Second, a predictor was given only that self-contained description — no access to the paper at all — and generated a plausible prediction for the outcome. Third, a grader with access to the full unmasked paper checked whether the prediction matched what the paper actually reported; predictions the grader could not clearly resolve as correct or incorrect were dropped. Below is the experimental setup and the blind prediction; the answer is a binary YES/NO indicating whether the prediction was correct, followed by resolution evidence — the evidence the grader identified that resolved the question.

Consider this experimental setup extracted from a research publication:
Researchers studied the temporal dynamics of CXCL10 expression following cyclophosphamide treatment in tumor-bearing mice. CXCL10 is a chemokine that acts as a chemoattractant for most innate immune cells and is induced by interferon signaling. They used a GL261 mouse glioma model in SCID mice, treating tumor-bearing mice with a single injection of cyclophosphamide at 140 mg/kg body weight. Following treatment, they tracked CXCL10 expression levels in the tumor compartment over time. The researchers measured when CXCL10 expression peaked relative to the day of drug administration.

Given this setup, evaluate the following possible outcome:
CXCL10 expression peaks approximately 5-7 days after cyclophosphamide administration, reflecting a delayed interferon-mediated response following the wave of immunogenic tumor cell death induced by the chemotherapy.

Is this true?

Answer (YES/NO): YES